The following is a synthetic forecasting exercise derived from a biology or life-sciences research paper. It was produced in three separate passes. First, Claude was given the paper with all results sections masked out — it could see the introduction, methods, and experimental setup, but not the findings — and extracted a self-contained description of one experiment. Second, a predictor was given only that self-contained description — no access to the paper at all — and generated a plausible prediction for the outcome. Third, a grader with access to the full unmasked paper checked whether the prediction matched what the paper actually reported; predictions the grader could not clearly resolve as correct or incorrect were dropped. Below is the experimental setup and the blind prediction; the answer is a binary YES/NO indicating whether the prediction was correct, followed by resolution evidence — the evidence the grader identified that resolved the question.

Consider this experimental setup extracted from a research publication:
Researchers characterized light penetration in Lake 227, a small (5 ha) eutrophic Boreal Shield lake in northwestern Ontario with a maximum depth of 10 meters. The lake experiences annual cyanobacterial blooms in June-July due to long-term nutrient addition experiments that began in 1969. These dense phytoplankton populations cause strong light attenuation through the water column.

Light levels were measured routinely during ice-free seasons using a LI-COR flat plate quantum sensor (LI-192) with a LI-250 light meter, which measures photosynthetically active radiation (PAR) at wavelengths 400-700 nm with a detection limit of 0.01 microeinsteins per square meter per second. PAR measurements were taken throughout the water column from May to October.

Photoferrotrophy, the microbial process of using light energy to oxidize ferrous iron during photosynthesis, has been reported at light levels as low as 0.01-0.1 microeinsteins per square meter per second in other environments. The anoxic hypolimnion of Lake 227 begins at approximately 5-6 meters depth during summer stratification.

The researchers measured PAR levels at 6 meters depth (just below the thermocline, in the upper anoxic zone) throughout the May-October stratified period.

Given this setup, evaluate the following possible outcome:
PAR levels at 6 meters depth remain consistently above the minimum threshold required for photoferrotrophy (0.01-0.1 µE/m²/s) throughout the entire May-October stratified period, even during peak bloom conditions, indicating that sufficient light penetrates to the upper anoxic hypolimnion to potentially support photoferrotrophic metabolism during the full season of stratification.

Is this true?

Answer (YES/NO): NO